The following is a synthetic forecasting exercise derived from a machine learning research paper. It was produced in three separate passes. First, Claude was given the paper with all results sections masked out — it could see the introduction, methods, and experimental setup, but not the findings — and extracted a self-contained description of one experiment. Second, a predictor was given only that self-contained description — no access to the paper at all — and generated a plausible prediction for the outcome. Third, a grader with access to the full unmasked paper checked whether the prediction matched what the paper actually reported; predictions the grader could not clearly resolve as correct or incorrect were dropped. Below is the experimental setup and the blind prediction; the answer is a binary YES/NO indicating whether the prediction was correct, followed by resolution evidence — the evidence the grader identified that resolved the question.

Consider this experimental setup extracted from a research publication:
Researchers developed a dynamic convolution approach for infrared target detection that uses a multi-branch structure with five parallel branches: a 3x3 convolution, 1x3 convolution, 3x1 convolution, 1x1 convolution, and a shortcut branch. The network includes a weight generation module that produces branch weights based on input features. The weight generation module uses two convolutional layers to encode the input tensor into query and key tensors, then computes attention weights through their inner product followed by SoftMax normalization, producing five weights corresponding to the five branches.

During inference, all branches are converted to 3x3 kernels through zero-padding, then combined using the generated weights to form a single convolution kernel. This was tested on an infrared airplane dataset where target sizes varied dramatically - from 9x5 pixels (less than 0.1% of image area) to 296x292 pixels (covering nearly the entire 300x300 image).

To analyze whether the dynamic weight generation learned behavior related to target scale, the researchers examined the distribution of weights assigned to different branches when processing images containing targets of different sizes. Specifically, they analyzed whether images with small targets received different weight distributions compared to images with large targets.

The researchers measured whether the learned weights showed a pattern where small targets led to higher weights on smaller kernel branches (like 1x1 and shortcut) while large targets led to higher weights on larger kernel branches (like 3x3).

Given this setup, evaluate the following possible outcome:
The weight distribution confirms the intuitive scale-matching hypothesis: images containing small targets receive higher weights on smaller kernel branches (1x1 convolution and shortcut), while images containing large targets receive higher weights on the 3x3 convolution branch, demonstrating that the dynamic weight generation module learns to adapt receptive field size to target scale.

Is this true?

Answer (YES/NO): YES